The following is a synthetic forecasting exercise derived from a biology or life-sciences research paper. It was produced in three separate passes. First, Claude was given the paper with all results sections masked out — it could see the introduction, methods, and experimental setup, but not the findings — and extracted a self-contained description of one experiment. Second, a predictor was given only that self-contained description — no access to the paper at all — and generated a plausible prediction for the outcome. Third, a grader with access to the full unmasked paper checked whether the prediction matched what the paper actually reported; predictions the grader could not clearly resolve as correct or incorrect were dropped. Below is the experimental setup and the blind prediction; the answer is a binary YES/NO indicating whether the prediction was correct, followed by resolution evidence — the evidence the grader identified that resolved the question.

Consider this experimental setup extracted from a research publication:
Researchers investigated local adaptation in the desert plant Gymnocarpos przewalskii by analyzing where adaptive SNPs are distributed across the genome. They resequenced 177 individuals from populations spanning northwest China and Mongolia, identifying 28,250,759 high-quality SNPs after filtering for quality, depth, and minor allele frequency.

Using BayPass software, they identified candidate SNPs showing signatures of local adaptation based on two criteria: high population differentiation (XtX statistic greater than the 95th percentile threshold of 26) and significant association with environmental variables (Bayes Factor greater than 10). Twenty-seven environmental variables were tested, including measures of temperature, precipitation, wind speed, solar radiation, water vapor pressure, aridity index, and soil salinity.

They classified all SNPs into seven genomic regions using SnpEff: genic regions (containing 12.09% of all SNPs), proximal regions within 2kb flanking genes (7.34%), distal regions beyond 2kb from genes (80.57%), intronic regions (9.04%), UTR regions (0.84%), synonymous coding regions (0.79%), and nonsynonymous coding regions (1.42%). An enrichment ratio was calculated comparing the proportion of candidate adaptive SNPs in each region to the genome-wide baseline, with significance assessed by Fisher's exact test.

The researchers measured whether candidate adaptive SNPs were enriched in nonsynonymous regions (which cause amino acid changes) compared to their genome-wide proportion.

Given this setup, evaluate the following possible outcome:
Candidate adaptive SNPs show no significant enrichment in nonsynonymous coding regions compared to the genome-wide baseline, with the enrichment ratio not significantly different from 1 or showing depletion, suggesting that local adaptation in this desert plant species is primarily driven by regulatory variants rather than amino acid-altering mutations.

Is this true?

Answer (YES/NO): NO